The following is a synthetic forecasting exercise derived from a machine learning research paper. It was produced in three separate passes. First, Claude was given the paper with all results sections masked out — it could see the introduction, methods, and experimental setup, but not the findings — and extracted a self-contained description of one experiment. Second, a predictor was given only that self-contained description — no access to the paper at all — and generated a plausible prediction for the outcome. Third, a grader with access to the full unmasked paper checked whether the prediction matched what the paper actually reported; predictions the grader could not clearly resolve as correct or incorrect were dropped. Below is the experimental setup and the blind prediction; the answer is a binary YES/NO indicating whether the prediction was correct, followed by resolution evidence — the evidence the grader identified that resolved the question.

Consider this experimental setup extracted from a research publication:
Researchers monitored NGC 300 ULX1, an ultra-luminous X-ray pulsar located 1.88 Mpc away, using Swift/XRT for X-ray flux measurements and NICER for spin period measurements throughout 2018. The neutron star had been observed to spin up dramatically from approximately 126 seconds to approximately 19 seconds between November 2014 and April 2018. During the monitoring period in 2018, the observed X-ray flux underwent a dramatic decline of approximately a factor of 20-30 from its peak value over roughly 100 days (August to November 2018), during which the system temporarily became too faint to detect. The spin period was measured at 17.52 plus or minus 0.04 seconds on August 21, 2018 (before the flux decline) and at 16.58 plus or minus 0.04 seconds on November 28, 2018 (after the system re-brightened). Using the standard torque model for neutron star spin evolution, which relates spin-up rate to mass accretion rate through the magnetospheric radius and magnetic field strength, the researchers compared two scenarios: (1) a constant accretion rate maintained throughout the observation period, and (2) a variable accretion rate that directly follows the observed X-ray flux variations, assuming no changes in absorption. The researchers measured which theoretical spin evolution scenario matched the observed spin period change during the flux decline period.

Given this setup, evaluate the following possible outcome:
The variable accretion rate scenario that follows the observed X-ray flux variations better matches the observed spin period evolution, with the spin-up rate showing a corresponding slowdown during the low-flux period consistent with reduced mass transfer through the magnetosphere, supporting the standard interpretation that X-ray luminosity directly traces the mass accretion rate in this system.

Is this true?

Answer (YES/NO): NO